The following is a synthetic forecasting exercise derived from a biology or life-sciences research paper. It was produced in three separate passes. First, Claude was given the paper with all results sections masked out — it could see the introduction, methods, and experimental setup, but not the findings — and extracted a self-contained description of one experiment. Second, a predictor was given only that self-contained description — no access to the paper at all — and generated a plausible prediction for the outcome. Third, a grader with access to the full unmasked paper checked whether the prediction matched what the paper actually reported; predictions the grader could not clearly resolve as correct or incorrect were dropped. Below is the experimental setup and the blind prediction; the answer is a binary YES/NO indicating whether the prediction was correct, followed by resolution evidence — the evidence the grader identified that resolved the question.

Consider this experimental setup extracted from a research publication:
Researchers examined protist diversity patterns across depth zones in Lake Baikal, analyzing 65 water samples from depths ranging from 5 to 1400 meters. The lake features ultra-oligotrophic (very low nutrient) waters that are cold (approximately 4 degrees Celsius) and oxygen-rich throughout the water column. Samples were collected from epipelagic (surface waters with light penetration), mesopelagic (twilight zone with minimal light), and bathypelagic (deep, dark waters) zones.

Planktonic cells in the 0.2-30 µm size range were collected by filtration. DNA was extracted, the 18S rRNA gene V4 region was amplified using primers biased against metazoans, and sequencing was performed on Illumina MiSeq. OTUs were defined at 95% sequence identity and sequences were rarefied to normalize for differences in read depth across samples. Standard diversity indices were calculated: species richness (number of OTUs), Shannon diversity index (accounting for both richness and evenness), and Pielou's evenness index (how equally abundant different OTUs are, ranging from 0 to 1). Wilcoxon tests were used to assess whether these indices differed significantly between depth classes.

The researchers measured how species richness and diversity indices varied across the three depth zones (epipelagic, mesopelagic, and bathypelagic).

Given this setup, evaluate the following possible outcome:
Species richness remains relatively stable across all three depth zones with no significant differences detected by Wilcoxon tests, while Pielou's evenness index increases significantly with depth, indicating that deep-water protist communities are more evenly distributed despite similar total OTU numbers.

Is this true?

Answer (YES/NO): NO